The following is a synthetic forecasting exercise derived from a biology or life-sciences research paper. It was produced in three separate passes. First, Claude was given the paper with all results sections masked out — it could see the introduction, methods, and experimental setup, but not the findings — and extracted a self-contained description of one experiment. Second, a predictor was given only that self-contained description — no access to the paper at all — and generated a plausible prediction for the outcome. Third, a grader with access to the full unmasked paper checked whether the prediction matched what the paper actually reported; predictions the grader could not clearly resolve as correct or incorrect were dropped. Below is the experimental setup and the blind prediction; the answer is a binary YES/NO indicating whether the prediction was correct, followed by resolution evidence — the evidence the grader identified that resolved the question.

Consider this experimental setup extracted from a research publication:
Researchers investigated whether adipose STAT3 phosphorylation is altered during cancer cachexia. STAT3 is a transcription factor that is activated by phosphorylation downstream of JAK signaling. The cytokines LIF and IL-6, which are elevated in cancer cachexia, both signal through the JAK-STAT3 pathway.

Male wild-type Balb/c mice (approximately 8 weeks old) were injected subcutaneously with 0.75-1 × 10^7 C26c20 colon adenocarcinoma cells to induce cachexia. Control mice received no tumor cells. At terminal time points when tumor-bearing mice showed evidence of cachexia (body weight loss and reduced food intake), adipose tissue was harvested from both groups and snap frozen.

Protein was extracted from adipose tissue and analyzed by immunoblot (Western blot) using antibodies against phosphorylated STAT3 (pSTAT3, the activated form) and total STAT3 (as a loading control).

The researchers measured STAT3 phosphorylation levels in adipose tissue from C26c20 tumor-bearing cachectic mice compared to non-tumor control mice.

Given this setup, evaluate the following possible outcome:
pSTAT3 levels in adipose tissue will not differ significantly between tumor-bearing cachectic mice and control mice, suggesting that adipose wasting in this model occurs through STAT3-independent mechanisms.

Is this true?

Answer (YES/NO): NO